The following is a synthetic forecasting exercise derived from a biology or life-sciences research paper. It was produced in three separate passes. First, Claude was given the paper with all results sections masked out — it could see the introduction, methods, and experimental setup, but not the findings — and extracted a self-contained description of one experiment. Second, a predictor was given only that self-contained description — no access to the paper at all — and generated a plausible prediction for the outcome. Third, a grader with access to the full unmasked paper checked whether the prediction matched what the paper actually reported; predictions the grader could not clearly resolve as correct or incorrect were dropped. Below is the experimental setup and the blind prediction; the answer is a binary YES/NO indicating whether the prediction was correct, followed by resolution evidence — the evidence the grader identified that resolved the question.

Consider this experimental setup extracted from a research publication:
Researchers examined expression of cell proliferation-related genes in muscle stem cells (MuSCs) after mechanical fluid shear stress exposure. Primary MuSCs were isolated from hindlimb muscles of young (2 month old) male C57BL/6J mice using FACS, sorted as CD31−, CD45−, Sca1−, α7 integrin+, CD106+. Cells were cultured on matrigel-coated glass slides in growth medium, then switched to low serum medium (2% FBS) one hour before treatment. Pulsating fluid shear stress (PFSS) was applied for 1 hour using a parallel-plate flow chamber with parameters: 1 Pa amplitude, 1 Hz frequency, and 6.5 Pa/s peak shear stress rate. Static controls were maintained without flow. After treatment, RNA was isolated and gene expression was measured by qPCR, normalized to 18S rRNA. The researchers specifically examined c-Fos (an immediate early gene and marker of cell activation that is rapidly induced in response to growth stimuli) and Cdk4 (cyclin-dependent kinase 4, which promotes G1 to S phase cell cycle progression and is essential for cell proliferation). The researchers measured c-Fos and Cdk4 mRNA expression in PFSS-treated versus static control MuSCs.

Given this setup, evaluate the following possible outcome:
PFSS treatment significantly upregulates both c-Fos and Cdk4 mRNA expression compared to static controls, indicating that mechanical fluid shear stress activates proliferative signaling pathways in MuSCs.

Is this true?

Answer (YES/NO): YES